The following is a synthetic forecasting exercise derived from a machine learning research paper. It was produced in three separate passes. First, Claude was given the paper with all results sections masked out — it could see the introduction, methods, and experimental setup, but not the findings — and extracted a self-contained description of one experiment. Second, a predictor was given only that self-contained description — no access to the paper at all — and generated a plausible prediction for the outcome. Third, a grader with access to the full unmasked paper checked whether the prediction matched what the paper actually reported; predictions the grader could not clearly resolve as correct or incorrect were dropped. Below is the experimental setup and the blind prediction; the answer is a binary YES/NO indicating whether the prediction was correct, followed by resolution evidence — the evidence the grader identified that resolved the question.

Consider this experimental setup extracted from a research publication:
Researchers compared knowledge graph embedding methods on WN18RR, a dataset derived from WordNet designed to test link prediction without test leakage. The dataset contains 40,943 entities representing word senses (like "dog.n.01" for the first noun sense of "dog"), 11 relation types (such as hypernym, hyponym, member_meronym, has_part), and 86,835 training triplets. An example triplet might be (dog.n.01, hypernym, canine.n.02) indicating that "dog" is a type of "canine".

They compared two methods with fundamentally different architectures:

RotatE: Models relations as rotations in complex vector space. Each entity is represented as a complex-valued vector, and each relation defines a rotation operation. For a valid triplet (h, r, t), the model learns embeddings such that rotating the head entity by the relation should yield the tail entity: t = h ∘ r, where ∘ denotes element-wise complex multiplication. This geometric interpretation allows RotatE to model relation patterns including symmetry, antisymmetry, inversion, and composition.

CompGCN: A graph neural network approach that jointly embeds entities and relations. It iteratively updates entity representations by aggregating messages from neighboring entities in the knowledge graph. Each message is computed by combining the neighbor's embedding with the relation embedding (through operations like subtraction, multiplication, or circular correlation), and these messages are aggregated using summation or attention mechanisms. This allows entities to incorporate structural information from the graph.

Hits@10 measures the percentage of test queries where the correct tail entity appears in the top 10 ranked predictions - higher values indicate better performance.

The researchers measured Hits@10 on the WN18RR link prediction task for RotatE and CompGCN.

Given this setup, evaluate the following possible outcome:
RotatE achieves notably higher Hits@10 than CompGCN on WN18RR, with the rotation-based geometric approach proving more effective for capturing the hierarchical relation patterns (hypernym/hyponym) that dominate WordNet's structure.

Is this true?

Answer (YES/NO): NO